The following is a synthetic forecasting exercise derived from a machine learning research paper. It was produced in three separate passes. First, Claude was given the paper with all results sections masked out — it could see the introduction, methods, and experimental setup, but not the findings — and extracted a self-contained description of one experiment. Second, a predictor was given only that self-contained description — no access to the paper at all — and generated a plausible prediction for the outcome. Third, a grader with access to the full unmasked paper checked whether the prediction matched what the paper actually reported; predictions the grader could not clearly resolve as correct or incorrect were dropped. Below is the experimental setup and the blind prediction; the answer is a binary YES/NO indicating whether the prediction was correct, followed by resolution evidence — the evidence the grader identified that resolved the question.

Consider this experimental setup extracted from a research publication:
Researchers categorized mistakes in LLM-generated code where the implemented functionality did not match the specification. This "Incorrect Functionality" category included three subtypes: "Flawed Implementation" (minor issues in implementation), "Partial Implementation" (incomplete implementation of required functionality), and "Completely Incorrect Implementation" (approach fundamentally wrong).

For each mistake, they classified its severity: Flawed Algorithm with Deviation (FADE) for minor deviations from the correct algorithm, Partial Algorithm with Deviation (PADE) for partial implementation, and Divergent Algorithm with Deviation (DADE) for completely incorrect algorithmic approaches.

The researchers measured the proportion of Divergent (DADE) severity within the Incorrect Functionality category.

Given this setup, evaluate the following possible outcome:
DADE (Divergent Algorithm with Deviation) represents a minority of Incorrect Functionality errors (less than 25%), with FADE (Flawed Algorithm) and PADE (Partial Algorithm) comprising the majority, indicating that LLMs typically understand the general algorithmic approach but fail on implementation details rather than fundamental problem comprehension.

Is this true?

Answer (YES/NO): NO